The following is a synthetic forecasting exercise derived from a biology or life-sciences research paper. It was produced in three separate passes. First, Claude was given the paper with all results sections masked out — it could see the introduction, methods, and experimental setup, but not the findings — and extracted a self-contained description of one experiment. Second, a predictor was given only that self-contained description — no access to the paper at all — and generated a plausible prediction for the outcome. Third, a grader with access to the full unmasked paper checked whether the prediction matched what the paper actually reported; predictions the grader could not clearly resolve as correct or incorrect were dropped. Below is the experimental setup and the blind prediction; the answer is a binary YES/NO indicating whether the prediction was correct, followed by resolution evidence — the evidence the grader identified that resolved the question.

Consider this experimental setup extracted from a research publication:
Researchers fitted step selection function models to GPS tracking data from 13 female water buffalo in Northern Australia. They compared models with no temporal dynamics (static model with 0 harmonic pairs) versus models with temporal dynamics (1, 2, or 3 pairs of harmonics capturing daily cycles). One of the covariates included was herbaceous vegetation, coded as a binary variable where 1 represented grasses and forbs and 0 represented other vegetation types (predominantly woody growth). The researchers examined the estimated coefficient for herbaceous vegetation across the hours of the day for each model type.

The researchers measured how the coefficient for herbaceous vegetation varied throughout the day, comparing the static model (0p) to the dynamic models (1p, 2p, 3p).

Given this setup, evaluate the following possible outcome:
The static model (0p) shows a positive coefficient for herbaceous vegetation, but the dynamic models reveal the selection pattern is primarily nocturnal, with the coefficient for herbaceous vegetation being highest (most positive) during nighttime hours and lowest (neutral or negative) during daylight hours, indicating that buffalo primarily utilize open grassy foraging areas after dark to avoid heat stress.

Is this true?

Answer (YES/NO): NO